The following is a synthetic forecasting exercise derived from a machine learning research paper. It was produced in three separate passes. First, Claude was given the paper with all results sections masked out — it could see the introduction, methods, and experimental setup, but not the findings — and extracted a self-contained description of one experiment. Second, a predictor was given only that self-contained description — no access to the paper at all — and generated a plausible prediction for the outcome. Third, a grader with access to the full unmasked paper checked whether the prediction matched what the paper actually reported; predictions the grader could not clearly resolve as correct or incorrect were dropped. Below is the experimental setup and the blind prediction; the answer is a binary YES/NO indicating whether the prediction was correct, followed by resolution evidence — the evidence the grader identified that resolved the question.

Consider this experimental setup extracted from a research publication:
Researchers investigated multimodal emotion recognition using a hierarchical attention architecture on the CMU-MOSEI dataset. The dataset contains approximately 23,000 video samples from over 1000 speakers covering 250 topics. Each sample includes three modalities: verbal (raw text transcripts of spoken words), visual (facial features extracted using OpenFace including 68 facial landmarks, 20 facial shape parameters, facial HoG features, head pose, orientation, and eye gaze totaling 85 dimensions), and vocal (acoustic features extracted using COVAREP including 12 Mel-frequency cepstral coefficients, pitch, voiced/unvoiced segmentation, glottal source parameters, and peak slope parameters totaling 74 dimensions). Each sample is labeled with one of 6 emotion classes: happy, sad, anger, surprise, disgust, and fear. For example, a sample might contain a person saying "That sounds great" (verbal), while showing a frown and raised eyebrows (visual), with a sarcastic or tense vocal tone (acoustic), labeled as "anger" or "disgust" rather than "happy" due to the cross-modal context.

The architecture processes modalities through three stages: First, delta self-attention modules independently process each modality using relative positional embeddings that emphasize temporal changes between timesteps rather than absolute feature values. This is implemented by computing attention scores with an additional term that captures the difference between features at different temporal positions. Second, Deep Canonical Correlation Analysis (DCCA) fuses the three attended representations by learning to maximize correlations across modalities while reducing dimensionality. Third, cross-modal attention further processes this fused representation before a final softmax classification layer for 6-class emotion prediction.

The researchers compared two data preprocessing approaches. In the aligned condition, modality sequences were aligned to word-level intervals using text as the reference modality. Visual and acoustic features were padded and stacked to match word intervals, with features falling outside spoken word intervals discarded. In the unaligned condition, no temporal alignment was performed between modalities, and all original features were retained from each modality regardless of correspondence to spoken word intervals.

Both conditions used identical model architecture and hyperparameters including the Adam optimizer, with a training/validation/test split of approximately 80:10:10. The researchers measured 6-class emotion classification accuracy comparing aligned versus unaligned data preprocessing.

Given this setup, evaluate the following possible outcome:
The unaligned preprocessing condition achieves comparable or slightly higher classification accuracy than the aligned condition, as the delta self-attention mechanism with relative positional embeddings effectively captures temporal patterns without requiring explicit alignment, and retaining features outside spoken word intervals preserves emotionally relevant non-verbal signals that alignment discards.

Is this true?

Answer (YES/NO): YES